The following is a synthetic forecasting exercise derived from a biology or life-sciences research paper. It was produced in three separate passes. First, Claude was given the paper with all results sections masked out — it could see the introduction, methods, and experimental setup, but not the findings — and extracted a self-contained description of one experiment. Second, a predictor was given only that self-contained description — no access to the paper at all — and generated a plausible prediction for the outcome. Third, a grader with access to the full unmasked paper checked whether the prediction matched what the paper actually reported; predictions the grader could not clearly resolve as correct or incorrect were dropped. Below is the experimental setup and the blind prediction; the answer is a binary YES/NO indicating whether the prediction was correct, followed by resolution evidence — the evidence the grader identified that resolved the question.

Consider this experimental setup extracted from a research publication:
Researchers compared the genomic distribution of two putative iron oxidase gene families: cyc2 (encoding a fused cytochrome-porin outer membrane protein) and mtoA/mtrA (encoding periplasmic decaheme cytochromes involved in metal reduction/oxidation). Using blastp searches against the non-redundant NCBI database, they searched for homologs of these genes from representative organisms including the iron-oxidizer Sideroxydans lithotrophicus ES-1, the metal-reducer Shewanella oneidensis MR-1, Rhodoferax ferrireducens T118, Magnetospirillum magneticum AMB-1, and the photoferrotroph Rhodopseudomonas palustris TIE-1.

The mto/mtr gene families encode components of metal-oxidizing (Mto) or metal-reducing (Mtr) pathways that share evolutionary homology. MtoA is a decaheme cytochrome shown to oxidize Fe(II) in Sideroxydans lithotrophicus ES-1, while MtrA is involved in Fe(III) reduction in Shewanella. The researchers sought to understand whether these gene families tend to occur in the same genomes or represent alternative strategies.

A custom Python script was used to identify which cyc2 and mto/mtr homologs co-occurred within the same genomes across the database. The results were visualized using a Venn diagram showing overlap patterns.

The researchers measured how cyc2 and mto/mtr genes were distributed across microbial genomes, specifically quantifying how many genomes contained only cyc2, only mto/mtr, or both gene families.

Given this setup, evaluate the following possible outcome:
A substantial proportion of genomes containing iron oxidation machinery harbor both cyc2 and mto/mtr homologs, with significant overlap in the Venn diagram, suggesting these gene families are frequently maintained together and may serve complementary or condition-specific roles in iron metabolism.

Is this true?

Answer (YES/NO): NO